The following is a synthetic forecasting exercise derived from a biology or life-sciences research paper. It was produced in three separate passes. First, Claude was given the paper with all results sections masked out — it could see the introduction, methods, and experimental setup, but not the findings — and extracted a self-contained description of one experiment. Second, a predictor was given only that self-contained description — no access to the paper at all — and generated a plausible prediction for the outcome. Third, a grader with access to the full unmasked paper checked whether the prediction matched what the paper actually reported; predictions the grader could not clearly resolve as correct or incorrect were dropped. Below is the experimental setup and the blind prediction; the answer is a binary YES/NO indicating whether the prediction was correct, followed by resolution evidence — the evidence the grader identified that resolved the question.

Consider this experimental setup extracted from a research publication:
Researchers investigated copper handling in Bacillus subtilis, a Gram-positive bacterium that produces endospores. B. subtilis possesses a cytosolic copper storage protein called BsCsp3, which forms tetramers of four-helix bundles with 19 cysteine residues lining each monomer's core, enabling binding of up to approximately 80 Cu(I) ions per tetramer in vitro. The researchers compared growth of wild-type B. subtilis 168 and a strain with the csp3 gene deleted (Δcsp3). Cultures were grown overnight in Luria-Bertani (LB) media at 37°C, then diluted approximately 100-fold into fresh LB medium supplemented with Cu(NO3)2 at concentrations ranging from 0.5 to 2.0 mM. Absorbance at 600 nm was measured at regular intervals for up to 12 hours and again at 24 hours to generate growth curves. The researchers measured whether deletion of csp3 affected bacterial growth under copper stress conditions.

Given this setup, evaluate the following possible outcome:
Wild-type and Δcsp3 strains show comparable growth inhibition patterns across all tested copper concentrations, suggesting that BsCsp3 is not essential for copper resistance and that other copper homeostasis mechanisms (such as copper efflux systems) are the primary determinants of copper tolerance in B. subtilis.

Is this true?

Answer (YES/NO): YES